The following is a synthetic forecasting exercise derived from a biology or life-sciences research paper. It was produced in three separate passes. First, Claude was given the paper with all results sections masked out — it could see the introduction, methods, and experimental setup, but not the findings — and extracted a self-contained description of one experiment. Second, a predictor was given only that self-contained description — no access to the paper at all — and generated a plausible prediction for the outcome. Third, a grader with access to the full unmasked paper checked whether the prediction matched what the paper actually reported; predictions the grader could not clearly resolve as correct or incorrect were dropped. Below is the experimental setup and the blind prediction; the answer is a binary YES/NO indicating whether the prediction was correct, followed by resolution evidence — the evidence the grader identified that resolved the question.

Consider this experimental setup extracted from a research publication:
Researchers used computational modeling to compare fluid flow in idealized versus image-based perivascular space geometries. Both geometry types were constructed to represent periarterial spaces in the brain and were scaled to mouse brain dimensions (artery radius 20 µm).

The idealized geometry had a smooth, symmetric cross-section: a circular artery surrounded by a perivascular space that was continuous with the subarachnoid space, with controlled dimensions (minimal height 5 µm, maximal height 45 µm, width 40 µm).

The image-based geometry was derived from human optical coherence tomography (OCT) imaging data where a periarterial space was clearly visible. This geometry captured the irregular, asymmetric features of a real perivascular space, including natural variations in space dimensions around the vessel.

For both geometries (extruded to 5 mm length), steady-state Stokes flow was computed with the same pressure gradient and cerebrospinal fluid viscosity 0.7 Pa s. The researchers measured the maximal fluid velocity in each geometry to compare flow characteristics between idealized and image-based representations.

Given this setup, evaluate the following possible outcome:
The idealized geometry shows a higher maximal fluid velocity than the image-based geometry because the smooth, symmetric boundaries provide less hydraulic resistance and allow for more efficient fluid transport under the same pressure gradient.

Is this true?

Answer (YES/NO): NO